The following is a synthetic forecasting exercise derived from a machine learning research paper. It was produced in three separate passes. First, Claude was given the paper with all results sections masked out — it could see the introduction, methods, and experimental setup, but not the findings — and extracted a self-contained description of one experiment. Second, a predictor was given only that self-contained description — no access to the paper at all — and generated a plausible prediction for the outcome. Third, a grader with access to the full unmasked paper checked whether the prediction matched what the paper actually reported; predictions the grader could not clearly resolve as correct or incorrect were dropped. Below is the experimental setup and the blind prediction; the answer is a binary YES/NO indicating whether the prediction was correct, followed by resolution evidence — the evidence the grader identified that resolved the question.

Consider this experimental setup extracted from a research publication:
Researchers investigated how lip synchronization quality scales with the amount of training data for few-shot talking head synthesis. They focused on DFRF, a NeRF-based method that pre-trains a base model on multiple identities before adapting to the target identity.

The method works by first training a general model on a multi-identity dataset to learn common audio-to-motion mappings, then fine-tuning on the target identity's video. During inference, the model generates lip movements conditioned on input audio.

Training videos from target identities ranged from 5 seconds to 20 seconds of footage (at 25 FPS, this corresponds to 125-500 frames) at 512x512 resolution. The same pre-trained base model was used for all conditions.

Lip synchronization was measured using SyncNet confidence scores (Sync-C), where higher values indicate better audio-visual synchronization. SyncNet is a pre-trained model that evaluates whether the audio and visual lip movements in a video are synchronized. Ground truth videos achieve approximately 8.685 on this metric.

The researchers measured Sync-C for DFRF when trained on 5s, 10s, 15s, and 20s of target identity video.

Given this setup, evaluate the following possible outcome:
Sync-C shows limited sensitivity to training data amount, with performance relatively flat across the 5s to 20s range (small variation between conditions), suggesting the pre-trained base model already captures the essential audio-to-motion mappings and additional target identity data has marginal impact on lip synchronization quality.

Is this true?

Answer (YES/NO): NO